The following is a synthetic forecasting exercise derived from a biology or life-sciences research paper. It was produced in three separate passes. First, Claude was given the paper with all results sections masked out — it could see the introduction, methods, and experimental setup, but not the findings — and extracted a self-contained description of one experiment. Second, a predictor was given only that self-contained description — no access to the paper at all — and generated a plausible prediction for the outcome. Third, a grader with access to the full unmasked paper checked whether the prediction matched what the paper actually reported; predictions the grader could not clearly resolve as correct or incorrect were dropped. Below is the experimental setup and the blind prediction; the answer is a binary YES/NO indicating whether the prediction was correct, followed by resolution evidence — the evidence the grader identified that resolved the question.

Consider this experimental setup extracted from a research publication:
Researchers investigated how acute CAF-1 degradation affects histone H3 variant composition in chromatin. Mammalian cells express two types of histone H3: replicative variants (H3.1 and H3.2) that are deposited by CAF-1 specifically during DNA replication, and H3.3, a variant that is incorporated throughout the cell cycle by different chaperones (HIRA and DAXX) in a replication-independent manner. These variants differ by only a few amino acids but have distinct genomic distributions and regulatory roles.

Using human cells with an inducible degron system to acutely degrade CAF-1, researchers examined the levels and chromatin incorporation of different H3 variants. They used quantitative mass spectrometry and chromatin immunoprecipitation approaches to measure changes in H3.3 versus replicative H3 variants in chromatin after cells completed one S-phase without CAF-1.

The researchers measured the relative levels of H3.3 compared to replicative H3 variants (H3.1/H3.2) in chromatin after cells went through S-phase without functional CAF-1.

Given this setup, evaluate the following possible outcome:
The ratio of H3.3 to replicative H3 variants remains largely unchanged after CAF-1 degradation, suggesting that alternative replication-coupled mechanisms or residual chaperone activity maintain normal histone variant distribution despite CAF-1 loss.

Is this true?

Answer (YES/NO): NO